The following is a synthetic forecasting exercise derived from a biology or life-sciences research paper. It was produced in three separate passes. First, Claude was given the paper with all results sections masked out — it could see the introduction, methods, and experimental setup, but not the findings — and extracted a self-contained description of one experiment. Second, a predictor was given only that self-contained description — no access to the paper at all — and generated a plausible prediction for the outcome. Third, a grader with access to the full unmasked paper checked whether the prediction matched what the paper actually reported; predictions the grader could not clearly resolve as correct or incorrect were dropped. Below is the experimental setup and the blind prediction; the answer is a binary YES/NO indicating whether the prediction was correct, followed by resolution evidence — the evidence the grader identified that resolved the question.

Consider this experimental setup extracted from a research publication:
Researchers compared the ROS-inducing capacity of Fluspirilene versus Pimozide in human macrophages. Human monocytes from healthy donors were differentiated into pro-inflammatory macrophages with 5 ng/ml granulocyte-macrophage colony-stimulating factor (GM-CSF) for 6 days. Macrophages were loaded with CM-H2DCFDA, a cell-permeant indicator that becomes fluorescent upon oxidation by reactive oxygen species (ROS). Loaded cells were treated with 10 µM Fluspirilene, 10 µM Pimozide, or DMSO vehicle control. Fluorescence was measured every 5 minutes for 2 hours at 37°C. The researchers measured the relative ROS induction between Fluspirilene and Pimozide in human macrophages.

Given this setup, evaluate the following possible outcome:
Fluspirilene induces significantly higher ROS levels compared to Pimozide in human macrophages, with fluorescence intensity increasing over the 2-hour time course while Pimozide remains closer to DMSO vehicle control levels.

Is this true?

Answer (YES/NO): NO